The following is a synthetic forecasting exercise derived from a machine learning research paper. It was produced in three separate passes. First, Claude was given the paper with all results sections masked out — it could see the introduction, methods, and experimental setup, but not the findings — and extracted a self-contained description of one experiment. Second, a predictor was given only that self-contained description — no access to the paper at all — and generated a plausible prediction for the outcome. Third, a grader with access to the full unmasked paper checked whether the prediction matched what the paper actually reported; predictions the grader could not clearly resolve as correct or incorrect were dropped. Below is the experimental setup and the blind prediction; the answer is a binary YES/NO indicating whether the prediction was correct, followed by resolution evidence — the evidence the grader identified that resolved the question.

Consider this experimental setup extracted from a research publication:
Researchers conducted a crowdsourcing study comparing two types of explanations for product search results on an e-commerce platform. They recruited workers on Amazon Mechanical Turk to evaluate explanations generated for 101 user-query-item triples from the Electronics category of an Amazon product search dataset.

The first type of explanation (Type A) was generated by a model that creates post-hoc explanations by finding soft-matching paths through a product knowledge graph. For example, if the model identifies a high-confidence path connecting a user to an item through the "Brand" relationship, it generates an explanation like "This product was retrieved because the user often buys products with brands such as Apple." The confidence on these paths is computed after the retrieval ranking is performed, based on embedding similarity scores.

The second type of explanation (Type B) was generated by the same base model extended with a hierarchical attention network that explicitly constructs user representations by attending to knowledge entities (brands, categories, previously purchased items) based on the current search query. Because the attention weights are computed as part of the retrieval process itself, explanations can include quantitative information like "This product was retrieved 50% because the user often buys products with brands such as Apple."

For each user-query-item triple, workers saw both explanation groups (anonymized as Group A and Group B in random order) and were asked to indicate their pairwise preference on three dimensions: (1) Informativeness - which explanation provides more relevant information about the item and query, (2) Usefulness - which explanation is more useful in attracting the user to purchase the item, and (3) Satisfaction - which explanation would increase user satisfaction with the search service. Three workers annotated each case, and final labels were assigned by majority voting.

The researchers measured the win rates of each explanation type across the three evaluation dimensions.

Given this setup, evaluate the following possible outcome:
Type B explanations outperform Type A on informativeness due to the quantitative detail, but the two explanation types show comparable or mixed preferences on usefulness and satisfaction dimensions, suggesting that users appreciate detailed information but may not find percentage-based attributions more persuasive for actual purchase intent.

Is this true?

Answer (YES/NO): NO